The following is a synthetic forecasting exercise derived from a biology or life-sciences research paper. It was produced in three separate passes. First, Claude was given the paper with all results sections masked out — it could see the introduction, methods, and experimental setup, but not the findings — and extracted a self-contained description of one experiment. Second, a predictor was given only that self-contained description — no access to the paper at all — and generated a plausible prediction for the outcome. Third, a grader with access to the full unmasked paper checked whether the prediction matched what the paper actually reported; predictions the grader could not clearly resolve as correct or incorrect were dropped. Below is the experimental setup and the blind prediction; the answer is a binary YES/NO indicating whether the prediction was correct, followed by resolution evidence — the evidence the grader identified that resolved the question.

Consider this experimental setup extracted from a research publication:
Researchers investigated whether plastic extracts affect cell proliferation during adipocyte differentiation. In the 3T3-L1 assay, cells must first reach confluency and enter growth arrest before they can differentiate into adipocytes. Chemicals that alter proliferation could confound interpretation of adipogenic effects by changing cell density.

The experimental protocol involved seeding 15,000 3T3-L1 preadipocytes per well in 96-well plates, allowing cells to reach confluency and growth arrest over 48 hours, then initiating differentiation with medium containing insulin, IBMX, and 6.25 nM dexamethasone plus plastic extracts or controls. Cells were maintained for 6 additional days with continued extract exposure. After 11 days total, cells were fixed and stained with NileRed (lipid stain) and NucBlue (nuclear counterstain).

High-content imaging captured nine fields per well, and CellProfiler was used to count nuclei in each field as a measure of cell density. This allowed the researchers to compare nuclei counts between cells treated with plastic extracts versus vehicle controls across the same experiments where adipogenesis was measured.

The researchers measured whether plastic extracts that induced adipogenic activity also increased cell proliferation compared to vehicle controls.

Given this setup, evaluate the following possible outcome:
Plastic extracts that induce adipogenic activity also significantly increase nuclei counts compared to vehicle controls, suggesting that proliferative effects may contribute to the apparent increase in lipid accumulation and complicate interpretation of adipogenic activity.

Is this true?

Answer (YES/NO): YES